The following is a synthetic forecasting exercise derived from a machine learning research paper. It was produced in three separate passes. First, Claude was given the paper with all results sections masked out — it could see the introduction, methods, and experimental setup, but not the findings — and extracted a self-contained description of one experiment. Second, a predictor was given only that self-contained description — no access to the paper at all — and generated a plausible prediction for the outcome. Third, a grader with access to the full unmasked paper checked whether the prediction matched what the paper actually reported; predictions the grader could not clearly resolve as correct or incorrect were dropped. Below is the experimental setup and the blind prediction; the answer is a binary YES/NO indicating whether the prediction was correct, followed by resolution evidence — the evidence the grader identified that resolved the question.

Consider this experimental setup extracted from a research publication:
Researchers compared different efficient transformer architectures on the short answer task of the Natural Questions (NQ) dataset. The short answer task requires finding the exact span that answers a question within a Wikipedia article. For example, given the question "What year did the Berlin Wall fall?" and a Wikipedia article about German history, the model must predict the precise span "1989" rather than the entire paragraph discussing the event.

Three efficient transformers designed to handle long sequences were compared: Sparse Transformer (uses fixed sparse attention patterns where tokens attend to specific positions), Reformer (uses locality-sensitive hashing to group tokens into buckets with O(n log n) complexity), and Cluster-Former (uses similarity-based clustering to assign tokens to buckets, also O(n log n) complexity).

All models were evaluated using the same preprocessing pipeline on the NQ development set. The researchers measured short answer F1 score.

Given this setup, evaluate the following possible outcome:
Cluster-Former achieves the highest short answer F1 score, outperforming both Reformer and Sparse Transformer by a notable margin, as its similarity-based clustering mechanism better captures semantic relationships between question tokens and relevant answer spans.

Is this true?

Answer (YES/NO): NO